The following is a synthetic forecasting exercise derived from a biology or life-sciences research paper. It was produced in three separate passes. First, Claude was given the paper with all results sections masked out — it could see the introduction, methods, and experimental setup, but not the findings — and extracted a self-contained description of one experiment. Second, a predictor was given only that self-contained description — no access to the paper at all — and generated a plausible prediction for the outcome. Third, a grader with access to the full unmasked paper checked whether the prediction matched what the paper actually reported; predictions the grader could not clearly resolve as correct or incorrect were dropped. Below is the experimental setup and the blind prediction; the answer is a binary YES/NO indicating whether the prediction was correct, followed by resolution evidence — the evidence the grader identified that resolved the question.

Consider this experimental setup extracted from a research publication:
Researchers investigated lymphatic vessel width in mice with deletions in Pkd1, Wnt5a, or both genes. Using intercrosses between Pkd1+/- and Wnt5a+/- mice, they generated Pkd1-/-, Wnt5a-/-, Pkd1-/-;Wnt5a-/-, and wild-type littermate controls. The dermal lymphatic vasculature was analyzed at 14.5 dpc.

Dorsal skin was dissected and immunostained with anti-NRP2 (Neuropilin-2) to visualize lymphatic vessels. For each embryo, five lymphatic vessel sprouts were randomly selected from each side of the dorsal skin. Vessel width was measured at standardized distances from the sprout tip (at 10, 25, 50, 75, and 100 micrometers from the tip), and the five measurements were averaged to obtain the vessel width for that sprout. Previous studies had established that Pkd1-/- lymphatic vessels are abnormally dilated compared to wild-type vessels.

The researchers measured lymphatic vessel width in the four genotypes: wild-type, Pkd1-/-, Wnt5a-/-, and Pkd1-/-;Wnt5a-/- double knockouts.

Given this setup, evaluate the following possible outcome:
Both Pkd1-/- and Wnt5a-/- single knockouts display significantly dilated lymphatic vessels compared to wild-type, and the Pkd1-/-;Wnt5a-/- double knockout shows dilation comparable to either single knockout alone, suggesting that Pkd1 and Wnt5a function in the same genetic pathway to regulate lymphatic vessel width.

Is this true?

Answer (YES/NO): NO